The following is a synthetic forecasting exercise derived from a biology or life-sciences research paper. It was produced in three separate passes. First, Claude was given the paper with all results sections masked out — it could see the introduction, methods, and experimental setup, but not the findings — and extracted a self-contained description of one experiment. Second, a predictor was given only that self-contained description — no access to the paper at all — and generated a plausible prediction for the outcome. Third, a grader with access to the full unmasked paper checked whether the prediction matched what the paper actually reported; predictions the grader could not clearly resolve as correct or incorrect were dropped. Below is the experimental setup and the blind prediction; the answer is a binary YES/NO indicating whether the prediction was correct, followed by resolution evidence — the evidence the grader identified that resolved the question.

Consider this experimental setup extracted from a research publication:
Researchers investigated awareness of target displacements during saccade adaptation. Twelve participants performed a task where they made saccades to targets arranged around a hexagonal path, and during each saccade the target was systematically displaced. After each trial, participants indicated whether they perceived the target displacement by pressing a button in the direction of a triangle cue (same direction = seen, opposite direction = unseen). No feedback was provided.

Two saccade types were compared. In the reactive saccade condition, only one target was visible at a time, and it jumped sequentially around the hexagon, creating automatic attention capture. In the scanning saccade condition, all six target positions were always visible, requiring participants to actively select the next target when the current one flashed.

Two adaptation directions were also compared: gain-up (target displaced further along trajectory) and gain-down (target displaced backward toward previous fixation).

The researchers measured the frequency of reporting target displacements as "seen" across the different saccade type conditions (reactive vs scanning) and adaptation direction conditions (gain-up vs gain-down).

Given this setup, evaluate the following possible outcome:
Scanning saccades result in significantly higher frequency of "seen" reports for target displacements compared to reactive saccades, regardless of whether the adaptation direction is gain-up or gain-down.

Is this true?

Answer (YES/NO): YES